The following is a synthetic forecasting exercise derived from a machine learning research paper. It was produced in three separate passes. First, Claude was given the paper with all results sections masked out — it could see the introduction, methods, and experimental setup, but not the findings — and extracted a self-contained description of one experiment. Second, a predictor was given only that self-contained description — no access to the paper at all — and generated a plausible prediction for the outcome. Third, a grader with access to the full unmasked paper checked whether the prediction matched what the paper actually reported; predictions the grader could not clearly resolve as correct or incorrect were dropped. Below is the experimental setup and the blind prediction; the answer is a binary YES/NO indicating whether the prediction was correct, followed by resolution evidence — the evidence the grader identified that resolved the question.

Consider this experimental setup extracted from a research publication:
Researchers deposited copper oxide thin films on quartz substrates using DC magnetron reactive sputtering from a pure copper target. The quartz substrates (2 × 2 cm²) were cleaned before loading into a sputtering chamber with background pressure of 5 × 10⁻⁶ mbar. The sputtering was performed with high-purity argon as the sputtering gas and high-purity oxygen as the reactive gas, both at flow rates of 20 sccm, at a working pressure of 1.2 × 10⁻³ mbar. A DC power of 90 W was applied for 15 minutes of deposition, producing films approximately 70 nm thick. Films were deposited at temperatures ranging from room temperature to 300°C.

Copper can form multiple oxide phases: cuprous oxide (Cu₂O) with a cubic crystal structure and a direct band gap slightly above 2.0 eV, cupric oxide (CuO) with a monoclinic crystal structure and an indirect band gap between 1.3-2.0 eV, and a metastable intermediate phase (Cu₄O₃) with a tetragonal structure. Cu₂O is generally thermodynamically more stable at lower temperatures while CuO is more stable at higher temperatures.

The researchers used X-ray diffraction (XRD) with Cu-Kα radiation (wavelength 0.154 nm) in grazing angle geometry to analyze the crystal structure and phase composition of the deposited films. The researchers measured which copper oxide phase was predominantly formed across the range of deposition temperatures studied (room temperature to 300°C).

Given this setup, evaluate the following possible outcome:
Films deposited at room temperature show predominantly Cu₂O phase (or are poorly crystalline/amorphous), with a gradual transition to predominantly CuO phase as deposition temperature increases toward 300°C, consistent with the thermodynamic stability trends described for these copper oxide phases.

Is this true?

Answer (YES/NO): NO